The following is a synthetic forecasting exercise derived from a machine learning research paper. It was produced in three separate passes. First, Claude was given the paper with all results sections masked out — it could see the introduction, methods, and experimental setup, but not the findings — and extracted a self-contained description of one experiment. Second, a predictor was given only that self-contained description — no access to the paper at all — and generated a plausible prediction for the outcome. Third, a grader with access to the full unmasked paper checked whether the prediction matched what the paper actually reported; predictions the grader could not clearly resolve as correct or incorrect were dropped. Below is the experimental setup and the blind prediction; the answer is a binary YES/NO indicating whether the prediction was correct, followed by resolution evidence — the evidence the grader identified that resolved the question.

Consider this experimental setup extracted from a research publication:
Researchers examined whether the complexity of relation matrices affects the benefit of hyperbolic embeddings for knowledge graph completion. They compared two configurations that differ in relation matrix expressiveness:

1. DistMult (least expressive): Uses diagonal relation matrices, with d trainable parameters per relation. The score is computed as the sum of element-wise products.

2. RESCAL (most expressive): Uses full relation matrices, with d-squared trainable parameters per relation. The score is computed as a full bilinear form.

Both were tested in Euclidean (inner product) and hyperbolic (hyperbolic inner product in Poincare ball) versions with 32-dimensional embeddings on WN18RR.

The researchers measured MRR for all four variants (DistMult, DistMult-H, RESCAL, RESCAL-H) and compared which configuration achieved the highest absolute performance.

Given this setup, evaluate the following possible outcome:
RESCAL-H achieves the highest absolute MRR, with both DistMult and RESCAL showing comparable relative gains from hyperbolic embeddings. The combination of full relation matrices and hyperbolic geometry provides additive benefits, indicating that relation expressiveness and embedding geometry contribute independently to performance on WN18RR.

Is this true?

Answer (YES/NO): YES